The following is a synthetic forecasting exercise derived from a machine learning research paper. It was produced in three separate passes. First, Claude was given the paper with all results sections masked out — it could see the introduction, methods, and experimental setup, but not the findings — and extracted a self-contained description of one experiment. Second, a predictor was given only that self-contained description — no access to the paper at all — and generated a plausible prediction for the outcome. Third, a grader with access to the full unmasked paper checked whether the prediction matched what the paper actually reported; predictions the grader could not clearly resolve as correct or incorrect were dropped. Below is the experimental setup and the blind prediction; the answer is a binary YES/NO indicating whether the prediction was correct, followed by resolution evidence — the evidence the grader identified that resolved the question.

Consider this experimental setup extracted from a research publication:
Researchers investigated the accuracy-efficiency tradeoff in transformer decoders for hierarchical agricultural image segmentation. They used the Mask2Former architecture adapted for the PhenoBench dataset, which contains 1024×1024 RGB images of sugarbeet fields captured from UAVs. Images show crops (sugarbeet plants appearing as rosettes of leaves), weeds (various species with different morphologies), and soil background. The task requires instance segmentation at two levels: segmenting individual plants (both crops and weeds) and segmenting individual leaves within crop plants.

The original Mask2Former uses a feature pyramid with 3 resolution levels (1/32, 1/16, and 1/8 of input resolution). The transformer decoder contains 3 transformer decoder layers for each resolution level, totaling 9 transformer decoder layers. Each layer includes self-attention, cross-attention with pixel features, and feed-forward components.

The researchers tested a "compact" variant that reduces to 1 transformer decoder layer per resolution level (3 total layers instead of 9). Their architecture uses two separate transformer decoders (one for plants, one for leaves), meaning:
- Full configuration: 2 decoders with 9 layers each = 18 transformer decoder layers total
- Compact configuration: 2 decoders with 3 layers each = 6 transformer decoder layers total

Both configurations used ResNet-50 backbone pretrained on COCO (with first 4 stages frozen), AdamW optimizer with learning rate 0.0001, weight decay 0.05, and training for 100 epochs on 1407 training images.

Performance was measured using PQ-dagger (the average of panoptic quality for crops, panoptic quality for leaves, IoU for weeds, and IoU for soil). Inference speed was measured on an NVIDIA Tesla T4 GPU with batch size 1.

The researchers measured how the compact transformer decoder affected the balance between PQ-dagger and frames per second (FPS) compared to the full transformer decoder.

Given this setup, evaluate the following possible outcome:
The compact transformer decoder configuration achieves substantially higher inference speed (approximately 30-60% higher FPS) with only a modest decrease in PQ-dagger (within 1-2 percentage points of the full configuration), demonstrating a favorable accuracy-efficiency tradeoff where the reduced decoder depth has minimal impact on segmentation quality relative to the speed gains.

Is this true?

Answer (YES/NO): YES